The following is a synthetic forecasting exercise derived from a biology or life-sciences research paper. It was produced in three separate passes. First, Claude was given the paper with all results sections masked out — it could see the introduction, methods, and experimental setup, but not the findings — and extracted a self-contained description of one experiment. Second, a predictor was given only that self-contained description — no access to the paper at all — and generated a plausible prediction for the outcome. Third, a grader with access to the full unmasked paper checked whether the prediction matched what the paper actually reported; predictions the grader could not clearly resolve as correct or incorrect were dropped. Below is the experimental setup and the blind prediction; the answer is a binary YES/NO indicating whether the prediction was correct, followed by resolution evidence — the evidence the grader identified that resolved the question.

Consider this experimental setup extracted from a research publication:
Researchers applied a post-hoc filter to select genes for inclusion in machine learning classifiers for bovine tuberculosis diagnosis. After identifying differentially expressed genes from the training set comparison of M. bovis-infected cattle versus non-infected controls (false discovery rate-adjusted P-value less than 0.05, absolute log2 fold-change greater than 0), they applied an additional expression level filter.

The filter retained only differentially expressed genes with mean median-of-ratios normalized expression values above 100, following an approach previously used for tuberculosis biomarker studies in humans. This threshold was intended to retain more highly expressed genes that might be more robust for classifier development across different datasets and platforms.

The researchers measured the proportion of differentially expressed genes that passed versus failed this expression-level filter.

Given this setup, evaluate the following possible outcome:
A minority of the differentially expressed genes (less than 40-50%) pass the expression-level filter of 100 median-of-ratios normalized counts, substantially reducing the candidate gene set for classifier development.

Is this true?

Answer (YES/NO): NO